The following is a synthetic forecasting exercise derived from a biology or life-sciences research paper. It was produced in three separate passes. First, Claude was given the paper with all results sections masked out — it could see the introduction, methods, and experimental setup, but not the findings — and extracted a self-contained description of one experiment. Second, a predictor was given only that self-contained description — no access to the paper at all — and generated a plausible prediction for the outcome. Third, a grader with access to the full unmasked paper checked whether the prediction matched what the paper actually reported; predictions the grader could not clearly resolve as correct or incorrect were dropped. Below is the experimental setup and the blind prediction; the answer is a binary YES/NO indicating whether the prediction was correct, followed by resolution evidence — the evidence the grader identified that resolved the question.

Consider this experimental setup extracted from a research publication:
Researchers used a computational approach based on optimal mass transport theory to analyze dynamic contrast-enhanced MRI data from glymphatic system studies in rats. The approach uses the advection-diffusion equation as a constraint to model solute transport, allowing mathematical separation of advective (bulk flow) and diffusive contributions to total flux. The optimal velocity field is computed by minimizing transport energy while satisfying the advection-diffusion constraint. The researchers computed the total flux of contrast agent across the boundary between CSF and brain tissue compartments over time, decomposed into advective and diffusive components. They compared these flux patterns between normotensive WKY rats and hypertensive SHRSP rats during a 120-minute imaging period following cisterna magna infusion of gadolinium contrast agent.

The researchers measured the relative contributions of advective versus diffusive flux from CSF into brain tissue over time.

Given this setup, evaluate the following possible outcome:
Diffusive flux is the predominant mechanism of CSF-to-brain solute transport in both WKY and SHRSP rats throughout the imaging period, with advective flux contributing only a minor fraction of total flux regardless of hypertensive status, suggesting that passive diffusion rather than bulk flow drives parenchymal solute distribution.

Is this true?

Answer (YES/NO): NO